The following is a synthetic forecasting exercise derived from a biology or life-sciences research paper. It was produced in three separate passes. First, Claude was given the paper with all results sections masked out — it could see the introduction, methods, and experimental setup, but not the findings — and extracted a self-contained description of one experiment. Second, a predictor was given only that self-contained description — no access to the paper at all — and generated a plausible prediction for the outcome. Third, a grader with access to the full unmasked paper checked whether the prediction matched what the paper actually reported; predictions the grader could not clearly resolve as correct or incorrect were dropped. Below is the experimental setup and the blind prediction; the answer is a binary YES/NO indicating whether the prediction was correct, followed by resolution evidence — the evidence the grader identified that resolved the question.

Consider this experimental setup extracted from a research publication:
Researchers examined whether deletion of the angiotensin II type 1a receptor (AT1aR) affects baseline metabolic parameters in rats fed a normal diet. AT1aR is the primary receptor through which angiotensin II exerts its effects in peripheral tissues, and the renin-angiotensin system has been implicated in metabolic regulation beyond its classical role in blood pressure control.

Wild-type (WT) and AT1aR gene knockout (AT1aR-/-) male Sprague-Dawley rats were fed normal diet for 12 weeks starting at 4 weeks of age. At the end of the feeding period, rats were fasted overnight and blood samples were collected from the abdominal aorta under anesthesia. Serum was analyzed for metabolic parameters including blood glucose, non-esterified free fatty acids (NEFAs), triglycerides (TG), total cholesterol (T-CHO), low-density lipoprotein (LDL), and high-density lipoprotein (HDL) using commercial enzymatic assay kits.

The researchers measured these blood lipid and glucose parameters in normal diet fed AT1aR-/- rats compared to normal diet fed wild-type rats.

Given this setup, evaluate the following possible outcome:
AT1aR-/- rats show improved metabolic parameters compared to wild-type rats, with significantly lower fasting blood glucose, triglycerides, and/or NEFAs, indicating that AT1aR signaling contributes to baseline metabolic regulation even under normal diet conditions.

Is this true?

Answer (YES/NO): NO